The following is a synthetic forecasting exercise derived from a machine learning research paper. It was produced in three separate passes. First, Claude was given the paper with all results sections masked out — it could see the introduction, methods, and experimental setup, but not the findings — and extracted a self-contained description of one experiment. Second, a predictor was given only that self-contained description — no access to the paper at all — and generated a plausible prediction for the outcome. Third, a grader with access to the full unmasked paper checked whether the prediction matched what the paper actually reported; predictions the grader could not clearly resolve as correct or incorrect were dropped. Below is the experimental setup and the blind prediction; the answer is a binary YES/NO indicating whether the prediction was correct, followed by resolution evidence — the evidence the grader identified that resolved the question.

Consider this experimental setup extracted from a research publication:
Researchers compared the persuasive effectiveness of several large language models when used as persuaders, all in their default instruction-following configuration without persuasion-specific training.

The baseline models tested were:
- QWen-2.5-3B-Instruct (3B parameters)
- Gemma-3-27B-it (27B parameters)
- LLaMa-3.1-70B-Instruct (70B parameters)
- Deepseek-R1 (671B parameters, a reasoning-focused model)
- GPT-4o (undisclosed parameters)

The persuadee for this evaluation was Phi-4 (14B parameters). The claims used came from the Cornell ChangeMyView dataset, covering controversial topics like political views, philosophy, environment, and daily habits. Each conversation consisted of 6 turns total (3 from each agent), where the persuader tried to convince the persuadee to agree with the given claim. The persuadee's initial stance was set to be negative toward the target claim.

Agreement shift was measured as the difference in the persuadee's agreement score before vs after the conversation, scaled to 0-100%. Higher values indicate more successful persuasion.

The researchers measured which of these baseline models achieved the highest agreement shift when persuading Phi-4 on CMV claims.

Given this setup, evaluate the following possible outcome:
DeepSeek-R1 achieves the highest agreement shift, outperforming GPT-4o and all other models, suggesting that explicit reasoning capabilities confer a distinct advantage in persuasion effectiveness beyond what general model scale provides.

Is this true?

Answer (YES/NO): NO